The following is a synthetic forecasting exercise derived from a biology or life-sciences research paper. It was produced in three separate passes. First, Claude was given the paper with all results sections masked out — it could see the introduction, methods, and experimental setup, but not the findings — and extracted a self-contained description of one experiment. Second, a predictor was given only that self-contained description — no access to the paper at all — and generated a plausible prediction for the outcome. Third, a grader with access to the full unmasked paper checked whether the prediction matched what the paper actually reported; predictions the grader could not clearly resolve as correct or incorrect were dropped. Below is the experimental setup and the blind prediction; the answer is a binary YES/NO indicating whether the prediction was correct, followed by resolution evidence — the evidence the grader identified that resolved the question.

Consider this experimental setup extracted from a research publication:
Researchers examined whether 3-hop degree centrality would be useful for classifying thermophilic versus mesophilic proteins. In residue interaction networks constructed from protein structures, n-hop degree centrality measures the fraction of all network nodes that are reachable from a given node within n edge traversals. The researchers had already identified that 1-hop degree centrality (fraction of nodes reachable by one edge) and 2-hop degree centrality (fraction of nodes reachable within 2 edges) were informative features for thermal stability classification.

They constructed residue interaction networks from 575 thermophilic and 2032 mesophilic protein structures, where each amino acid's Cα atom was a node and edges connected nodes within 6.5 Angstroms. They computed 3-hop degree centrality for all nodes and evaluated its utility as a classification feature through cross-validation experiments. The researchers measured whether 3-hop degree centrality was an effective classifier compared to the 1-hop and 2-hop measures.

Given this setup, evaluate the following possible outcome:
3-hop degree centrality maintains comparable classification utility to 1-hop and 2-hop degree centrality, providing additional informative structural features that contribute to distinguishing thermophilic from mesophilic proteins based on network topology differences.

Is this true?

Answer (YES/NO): NO